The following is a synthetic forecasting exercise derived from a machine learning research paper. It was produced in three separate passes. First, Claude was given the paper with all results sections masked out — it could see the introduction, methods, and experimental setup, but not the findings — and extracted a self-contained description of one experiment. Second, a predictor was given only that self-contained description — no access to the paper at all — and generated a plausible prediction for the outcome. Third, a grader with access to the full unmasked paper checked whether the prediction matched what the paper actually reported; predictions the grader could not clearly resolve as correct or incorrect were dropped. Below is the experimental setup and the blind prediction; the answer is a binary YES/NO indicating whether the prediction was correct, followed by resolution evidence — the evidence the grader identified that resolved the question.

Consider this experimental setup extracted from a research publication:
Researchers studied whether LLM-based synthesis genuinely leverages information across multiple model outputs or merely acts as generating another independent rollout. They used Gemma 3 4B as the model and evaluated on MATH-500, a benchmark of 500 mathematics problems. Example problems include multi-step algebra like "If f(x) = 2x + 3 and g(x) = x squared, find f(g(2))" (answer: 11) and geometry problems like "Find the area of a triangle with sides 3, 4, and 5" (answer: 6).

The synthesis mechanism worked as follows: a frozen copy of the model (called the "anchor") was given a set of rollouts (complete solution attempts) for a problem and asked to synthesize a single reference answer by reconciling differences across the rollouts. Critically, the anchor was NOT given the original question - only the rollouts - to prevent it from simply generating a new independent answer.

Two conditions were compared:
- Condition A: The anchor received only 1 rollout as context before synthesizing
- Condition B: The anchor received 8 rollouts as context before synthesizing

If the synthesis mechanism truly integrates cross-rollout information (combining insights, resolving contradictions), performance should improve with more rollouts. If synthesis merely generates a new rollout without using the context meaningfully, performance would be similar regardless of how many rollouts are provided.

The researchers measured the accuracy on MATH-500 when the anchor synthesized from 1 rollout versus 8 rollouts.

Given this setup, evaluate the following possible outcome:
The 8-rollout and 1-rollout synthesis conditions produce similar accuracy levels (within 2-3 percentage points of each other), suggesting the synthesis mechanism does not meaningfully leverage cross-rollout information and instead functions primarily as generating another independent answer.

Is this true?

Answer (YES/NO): NO